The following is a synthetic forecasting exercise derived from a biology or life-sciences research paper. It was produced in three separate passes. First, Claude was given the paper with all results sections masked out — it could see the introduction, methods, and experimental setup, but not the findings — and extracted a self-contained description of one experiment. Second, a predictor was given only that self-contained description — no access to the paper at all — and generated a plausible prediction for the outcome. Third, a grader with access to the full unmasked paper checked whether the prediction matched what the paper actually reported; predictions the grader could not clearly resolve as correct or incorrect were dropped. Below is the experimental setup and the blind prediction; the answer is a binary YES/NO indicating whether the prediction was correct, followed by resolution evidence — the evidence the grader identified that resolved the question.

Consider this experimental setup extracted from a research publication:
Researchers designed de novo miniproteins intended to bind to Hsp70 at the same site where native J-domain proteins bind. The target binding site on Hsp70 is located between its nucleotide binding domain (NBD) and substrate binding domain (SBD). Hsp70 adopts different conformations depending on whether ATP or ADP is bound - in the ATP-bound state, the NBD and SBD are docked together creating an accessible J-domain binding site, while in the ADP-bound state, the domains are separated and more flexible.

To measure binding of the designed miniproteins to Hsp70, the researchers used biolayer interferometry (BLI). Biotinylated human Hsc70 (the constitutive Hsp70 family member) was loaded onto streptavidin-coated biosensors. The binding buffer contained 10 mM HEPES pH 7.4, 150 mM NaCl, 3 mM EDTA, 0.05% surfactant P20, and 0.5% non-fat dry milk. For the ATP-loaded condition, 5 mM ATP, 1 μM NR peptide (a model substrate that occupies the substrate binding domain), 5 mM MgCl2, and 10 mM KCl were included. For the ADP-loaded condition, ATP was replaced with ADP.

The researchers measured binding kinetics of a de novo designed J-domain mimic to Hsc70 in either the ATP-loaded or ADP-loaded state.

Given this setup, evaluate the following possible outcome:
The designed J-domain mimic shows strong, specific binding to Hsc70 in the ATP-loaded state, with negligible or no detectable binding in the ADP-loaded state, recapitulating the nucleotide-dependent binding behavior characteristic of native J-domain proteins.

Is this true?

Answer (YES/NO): YES